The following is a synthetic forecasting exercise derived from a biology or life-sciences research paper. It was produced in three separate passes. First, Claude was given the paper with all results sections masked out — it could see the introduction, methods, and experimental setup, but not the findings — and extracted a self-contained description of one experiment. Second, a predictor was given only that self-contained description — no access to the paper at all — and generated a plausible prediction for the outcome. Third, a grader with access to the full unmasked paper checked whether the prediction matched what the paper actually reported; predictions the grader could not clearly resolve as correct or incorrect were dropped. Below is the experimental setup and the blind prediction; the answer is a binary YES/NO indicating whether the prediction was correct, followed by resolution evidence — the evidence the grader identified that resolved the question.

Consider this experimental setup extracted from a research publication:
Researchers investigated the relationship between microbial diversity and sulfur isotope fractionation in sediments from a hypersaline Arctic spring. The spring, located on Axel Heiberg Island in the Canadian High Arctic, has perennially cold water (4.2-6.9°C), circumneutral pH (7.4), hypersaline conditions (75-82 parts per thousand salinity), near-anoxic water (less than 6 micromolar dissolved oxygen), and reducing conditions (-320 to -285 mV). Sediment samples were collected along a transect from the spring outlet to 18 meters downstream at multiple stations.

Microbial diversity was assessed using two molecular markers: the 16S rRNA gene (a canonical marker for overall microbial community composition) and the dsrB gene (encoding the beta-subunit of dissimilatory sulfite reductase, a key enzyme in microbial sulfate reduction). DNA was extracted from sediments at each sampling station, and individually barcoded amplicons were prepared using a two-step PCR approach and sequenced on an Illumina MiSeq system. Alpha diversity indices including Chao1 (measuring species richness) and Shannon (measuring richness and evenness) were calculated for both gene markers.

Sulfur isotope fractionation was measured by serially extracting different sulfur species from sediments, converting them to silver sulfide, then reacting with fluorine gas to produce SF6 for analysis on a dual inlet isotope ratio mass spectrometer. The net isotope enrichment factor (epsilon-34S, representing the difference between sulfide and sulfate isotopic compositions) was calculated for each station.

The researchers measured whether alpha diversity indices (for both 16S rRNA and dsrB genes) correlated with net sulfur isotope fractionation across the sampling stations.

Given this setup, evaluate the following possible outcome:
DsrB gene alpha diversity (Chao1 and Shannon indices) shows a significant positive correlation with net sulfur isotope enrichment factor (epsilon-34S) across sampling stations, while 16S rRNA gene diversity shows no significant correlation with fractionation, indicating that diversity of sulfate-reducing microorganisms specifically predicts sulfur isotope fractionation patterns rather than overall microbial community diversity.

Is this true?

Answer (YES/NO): NO